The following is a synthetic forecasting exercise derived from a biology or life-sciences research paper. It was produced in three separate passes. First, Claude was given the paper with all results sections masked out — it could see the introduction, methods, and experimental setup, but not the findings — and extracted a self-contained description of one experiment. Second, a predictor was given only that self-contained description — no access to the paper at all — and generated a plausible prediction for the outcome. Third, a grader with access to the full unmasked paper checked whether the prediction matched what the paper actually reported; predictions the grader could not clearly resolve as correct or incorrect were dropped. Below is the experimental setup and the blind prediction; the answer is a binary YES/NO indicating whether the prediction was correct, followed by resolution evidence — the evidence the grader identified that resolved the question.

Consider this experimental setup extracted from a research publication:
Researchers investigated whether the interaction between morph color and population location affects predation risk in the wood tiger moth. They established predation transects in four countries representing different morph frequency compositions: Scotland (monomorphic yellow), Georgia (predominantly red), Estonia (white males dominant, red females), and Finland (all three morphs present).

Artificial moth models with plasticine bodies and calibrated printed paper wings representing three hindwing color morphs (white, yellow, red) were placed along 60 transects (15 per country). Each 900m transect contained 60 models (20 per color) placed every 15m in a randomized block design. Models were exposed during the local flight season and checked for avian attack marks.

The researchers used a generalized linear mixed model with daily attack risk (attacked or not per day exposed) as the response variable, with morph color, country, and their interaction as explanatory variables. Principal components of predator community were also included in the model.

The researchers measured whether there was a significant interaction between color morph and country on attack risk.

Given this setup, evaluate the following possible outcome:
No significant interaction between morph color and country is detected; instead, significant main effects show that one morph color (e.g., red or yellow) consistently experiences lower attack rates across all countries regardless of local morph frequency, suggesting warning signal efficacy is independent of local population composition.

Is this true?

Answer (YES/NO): NO